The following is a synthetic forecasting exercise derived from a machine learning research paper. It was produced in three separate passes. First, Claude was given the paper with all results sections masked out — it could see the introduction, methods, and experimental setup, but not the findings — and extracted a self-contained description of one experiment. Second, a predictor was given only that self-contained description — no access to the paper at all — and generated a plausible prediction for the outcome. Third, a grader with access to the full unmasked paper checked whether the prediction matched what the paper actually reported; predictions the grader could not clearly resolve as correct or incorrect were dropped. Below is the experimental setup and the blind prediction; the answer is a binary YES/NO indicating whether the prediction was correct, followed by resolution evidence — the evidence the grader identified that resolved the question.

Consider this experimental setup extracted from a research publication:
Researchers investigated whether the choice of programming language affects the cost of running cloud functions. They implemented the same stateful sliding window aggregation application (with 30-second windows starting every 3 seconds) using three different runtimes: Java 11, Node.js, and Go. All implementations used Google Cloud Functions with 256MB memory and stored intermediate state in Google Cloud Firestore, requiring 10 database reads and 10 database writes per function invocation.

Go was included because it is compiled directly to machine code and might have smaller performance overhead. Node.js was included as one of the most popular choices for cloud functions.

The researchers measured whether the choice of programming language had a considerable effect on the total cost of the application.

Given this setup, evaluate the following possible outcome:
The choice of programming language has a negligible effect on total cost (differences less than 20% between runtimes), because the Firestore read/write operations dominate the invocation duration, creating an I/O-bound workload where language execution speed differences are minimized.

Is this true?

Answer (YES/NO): YES